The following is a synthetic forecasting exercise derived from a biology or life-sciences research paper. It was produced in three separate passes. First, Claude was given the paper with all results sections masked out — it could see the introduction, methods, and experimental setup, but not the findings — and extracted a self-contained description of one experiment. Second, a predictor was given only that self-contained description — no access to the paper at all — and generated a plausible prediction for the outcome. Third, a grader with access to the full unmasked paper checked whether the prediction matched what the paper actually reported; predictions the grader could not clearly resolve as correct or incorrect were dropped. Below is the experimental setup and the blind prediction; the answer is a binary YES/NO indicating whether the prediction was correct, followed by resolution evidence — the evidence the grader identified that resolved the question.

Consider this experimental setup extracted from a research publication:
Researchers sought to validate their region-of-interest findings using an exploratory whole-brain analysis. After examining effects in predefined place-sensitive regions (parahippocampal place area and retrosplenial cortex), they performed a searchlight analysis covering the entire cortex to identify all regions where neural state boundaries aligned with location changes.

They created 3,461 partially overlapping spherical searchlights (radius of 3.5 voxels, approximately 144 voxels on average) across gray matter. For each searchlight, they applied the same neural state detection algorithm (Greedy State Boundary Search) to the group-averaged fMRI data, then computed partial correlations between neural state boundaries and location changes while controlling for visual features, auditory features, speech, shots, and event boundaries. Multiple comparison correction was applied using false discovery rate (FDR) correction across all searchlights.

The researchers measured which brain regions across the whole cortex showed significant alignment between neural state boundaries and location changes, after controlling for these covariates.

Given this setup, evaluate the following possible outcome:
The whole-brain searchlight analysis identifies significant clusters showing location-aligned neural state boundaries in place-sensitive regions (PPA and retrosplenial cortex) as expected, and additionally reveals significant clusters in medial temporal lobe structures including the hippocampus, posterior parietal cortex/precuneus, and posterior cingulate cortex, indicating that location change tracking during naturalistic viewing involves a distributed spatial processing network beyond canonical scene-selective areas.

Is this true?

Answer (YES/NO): NO